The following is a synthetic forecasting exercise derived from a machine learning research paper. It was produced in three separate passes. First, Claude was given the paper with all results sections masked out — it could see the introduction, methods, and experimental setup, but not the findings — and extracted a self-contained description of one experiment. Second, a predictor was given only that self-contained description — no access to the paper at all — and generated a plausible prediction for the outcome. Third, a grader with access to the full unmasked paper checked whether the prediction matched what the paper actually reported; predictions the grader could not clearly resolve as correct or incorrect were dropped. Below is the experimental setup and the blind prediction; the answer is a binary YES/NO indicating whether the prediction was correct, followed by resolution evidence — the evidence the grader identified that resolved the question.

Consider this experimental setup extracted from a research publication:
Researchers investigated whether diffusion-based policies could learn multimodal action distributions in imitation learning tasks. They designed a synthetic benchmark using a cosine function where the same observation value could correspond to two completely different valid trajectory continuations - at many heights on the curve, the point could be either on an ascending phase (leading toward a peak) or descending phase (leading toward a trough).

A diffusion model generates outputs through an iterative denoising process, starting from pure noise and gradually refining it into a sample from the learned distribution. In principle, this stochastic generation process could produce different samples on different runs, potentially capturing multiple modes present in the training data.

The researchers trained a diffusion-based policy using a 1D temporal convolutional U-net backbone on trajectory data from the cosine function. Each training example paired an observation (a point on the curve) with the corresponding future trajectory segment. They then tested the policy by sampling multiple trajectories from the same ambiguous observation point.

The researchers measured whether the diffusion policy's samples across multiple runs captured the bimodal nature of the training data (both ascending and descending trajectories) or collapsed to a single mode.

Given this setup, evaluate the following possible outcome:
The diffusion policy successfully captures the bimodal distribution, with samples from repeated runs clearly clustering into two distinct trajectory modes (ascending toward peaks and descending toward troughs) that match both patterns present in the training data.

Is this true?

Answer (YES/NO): YES